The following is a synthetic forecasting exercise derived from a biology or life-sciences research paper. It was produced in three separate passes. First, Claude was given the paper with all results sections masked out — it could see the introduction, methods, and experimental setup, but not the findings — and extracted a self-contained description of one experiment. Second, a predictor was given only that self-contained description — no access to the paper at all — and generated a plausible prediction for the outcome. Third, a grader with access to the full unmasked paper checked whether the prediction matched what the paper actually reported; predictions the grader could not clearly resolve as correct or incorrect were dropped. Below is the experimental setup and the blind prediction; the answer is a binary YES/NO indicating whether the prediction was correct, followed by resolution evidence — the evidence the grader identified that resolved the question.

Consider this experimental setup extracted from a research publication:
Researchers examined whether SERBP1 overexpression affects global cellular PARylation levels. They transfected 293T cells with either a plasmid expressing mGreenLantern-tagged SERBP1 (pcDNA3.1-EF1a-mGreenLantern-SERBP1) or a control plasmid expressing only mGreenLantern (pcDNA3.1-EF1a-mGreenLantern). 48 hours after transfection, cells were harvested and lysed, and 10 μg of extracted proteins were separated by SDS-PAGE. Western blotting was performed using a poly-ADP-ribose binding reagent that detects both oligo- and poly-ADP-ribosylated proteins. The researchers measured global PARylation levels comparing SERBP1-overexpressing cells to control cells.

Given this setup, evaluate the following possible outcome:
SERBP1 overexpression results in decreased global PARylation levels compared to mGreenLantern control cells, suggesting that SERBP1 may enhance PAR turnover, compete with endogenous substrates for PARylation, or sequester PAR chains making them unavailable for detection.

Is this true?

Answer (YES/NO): NO